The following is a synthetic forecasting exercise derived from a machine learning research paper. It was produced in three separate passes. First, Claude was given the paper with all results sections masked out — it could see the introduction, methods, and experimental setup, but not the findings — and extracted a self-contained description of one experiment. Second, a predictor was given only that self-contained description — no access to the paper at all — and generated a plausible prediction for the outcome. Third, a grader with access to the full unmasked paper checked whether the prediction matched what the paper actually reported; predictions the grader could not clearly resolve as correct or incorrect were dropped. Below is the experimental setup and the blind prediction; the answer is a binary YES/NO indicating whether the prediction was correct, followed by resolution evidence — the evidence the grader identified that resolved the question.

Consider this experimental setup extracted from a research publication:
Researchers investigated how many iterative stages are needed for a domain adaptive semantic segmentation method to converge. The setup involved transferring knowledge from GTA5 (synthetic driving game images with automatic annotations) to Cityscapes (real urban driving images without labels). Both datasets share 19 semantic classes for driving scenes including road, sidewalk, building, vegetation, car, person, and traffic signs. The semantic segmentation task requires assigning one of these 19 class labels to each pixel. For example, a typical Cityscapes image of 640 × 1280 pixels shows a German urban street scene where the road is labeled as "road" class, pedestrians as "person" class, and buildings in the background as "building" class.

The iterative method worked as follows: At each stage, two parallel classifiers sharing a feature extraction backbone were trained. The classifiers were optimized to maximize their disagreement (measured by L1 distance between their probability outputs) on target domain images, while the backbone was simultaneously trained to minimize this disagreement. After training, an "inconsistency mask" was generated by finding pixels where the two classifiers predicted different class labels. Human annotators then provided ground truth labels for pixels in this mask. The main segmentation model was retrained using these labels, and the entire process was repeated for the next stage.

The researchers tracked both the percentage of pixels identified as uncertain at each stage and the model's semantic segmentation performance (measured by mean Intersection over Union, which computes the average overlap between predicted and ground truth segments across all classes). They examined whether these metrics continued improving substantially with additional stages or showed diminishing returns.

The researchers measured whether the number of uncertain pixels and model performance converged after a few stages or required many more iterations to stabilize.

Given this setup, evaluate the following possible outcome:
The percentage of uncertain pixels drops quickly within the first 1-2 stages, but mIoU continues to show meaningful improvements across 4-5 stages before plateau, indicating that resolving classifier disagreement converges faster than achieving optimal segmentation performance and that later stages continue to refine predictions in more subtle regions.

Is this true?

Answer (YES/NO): NO